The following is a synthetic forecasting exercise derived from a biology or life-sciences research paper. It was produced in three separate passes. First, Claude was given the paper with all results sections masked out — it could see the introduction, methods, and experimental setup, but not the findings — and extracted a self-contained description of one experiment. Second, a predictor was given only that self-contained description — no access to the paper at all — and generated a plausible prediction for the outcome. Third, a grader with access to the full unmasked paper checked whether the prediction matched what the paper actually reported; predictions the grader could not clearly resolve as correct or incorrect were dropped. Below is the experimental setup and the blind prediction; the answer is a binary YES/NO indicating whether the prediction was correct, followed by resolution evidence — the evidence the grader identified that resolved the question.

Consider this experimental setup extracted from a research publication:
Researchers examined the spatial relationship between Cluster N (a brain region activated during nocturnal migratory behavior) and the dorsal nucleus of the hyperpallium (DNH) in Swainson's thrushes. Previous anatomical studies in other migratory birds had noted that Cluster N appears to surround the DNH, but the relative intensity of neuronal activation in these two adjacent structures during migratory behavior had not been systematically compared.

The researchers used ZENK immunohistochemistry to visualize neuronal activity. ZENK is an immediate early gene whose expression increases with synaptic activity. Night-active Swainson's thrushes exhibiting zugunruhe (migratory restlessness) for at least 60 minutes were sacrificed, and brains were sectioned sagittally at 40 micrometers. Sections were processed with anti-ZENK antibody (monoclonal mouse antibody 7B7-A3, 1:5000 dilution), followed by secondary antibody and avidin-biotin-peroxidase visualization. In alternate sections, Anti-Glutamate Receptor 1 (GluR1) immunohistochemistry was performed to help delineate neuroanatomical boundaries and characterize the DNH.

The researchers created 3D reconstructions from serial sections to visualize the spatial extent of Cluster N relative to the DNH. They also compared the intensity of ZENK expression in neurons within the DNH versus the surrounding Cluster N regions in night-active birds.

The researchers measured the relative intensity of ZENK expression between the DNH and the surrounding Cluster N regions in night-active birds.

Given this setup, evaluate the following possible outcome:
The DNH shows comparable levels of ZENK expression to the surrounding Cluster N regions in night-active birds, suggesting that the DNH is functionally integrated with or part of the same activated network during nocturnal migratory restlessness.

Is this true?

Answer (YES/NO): NO